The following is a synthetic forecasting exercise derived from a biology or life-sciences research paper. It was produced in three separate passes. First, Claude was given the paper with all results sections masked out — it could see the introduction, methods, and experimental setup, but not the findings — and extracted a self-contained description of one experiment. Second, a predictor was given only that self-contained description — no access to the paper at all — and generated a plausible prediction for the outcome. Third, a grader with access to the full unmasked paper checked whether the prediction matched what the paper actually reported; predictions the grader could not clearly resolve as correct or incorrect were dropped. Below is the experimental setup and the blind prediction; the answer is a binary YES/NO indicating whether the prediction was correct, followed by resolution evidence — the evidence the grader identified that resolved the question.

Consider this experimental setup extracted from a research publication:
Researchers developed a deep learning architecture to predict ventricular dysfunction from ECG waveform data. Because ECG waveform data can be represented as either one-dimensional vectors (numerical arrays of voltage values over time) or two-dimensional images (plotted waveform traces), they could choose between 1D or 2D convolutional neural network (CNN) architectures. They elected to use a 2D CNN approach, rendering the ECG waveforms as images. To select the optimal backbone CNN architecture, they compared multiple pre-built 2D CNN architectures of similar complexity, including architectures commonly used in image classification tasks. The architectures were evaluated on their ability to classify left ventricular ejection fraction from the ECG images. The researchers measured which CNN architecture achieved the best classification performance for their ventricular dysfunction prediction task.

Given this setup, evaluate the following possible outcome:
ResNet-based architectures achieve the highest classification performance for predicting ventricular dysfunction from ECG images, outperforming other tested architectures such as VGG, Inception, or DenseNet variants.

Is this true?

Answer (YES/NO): NO